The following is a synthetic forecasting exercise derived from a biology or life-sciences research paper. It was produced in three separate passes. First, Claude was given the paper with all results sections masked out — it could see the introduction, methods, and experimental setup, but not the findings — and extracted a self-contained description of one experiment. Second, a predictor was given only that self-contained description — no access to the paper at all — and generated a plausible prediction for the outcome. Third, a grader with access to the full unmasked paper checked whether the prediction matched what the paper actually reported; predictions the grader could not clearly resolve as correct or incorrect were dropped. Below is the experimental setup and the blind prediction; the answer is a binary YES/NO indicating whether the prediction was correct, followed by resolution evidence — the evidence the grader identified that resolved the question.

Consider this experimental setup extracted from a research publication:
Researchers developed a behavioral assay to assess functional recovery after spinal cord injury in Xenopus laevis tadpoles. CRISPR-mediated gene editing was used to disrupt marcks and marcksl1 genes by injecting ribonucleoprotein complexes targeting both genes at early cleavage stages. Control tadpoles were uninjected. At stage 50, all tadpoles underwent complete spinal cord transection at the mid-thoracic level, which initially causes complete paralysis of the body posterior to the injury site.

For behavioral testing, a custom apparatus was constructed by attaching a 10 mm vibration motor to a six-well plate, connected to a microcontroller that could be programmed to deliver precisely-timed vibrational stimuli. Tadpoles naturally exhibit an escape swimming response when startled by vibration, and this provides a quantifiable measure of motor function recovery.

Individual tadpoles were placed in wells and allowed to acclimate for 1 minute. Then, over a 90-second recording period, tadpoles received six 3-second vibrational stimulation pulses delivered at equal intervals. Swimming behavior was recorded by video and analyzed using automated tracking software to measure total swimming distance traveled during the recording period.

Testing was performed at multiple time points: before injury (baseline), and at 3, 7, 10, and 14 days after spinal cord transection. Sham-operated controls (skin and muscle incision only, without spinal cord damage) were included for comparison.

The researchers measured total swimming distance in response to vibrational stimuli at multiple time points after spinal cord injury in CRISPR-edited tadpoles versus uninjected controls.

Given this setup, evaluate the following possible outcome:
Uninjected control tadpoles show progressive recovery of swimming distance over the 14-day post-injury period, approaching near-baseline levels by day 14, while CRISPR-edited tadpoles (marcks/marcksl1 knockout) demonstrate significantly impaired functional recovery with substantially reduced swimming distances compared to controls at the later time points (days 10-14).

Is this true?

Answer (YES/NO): YES